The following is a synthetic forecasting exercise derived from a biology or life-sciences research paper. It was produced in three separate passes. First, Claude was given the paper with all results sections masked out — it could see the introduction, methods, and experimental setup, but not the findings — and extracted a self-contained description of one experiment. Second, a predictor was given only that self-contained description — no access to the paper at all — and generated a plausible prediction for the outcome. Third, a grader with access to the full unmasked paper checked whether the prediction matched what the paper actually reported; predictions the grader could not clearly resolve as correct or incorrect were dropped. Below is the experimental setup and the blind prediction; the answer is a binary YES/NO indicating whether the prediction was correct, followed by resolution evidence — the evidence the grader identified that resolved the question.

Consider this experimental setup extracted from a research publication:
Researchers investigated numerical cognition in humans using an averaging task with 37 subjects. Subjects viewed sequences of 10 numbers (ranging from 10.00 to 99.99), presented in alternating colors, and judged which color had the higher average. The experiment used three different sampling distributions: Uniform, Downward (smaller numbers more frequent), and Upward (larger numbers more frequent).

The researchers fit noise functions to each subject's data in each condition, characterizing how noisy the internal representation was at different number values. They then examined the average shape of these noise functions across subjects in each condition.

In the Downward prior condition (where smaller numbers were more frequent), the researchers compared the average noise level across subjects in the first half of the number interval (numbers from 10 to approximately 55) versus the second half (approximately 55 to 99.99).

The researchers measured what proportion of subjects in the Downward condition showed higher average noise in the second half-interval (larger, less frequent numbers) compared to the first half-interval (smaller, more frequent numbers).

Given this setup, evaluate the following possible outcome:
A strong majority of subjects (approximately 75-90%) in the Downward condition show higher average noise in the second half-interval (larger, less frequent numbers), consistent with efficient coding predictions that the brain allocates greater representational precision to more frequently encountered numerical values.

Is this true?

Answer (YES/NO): YES